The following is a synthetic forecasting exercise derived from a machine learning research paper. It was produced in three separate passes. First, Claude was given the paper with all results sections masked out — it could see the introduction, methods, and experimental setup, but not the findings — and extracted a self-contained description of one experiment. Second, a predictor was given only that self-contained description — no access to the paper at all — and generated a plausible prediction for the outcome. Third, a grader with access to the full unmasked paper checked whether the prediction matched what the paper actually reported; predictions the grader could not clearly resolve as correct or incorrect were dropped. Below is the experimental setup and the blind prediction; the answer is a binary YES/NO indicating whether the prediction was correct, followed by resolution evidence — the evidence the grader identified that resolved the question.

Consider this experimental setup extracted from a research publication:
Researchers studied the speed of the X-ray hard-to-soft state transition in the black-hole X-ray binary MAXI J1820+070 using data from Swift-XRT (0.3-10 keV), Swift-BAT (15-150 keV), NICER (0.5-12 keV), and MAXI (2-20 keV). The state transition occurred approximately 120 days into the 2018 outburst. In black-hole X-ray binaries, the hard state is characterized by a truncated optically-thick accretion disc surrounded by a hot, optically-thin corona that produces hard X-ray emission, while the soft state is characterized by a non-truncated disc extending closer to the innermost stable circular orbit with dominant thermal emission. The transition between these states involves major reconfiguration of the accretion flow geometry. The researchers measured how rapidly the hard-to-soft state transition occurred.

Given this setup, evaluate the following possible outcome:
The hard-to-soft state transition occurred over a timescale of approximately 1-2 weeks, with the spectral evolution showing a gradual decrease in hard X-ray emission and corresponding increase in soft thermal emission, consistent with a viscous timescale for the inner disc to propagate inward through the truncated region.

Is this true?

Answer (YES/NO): NO